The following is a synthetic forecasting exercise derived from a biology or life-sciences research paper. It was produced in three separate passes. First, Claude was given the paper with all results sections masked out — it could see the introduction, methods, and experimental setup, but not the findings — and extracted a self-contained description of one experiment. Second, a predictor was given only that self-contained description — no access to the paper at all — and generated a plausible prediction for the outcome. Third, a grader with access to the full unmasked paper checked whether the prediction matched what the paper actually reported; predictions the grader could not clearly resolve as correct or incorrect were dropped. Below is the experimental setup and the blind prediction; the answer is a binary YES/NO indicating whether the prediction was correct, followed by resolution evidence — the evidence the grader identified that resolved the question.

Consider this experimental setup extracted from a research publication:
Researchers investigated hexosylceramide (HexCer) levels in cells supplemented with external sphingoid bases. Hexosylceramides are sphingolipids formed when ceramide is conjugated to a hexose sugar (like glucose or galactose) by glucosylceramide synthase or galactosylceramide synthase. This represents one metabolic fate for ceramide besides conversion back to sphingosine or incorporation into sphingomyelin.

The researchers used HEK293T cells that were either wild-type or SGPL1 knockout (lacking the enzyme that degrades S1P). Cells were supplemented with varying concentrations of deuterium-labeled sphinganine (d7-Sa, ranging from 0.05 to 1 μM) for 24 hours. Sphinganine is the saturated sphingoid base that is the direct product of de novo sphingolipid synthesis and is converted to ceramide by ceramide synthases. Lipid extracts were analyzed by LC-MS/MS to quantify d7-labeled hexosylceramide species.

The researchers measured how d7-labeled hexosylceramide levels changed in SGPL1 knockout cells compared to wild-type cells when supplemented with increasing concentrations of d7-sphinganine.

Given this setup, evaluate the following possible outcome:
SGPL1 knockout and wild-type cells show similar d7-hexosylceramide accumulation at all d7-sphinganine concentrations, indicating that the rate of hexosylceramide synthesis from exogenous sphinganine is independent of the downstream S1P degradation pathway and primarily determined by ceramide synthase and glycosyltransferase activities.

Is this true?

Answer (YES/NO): NO